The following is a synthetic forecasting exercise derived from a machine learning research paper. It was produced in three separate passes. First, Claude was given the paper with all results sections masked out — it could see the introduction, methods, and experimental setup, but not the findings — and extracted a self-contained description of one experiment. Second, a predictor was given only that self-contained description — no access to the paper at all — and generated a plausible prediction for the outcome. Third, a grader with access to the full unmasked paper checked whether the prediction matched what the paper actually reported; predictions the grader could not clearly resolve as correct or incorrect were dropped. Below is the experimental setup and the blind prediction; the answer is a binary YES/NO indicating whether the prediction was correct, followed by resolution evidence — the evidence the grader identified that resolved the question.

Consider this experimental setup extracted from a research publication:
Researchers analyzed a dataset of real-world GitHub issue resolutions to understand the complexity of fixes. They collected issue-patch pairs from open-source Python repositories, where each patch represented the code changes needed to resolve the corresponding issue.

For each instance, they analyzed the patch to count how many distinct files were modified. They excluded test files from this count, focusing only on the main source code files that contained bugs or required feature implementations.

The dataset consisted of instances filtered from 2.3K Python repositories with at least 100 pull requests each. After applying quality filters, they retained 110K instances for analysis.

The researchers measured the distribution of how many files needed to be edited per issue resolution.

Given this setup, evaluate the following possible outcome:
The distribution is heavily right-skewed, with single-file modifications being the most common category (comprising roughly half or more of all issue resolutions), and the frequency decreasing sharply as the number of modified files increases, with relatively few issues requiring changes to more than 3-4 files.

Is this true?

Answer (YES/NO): YES